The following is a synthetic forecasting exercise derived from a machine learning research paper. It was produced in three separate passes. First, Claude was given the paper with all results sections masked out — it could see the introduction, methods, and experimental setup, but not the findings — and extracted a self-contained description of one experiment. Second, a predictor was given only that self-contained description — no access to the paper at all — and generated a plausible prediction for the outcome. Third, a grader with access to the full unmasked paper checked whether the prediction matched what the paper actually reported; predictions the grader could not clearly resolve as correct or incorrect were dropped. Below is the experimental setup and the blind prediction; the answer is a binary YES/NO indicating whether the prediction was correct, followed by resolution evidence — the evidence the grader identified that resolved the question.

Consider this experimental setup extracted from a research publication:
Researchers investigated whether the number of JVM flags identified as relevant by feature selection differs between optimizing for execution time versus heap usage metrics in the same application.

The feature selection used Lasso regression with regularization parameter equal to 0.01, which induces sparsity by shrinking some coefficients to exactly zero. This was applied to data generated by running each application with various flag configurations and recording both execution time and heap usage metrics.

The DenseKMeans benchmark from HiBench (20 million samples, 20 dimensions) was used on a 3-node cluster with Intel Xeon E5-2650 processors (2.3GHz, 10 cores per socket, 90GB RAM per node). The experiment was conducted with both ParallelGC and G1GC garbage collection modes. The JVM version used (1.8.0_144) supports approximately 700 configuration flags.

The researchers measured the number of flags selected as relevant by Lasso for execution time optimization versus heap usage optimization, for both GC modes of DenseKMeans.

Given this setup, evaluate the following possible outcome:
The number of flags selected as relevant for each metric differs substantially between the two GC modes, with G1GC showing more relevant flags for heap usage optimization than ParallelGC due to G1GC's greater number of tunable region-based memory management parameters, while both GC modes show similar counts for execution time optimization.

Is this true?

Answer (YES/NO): YES